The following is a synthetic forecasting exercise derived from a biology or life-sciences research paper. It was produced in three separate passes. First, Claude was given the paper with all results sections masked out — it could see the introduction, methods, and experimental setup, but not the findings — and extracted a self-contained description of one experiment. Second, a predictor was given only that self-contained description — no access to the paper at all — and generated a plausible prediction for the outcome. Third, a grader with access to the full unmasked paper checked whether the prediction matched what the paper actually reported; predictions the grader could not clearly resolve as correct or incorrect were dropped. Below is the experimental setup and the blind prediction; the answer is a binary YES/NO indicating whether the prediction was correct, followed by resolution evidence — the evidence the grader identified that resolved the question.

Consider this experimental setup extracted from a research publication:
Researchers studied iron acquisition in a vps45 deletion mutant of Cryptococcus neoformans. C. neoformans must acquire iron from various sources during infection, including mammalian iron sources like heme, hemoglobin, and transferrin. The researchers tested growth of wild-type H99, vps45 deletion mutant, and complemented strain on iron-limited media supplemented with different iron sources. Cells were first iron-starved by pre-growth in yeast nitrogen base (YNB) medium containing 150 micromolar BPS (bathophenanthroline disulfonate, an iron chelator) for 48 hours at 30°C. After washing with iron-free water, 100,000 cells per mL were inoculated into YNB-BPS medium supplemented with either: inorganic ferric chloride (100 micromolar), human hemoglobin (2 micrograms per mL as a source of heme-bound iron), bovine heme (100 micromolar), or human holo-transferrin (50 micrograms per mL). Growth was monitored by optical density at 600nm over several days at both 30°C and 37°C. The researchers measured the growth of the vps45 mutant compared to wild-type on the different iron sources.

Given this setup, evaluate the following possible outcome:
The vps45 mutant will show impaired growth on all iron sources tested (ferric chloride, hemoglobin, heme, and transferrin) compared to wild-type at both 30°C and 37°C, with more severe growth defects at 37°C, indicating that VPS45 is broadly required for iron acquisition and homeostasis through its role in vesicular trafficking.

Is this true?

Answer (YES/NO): NO